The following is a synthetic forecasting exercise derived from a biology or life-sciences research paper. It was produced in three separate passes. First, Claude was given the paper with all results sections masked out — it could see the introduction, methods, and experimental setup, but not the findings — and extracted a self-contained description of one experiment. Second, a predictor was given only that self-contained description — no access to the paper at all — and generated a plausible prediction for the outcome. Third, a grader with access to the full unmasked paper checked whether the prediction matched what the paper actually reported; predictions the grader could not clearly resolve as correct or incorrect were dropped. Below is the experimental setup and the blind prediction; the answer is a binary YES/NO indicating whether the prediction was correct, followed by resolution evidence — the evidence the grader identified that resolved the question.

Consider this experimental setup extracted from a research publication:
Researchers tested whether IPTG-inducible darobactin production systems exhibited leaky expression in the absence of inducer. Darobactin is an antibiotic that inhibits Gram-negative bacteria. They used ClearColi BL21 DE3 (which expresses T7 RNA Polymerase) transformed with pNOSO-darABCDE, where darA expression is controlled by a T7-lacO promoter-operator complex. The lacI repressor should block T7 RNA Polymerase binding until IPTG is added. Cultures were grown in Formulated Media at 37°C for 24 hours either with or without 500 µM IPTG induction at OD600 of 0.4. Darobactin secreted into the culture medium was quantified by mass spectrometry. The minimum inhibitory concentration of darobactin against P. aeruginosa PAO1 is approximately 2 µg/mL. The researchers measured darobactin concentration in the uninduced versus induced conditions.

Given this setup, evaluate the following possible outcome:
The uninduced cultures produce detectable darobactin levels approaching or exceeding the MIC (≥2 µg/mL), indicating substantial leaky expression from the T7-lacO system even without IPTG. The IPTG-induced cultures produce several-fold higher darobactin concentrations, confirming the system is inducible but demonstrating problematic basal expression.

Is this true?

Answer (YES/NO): NO